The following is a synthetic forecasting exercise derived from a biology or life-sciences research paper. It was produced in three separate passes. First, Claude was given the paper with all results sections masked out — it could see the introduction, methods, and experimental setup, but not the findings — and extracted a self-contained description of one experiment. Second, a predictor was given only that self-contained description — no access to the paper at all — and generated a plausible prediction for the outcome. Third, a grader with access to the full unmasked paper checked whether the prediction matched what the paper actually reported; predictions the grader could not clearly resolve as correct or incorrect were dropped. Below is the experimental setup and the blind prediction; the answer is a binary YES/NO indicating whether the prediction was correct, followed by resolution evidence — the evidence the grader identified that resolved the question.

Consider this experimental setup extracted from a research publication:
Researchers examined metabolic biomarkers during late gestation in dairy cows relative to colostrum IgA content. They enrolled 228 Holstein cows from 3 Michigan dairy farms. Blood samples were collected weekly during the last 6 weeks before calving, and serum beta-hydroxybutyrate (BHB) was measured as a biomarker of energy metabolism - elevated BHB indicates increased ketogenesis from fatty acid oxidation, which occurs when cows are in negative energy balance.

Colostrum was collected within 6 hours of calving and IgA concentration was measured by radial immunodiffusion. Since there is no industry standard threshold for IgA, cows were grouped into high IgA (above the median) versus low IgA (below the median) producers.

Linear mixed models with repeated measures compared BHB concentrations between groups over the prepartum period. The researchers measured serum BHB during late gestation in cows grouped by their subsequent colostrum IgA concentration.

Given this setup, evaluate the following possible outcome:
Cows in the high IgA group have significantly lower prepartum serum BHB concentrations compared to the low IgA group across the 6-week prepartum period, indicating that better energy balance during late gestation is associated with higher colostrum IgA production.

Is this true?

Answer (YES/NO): YES